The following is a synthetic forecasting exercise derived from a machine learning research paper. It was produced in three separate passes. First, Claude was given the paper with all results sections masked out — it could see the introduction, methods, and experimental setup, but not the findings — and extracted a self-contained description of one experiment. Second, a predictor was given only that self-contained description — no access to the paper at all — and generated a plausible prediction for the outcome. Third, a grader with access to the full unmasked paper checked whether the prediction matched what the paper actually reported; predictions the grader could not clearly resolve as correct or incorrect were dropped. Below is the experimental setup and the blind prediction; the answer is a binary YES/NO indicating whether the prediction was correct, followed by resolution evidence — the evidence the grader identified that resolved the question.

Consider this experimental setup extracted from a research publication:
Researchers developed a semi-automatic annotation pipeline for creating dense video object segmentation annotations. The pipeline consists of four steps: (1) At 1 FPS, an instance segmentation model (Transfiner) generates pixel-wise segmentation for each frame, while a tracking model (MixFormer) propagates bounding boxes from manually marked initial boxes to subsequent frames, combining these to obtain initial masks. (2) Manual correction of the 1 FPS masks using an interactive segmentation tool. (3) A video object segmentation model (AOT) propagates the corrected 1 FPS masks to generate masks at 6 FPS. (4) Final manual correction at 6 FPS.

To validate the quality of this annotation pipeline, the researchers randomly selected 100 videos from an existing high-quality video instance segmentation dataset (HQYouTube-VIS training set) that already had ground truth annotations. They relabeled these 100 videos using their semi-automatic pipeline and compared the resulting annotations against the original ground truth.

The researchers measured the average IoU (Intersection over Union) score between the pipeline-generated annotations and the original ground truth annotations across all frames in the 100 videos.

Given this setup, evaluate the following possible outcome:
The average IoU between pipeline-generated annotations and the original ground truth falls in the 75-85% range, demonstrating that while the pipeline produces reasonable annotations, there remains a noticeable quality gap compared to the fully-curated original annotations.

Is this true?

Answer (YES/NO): NO